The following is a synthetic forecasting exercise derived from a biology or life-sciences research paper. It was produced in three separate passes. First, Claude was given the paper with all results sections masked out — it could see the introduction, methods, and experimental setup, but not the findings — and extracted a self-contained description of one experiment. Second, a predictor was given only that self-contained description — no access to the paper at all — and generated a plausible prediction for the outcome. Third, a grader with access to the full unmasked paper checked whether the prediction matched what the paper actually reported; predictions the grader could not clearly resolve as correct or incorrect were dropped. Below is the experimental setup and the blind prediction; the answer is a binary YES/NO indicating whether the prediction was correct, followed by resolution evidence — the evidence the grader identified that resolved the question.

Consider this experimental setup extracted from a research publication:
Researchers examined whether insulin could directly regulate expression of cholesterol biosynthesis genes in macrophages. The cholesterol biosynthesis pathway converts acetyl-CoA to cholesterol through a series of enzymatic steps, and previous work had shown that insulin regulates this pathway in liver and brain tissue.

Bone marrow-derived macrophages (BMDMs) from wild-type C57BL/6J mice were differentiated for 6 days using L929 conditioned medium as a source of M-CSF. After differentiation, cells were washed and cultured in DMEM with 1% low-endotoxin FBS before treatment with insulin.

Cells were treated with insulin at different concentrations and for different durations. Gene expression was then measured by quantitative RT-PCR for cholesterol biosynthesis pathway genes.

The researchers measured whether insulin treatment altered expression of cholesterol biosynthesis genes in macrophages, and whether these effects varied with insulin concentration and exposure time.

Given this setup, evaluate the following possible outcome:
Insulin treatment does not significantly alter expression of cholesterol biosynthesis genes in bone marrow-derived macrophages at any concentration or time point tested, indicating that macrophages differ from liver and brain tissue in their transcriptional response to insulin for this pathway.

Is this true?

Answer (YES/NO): NO